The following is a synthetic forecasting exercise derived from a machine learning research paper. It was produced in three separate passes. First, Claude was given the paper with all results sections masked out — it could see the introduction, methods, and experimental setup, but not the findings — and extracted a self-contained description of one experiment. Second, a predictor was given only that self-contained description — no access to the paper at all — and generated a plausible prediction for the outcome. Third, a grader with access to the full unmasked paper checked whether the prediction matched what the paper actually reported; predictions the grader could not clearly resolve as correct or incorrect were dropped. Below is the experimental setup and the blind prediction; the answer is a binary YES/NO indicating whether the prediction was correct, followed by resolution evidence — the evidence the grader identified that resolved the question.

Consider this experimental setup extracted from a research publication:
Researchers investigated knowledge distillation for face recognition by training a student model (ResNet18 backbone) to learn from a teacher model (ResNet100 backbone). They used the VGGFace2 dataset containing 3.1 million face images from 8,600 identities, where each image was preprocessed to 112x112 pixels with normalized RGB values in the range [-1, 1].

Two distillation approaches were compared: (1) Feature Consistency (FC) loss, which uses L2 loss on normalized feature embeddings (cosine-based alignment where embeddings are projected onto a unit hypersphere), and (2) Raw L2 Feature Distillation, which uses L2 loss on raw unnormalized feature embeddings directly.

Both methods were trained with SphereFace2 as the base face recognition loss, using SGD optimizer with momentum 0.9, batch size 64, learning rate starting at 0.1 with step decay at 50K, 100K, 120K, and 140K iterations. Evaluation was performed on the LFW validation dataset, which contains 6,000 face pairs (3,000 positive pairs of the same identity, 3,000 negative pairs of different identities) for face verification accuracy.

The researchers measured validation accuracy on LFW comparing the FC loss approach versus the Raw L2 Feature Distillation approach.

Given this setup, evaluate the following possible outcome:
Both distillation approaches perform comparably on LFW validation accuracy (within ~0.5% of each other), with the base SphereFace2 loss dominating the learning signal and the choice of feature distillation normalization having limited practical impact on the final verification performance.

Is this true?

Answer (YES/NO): YES